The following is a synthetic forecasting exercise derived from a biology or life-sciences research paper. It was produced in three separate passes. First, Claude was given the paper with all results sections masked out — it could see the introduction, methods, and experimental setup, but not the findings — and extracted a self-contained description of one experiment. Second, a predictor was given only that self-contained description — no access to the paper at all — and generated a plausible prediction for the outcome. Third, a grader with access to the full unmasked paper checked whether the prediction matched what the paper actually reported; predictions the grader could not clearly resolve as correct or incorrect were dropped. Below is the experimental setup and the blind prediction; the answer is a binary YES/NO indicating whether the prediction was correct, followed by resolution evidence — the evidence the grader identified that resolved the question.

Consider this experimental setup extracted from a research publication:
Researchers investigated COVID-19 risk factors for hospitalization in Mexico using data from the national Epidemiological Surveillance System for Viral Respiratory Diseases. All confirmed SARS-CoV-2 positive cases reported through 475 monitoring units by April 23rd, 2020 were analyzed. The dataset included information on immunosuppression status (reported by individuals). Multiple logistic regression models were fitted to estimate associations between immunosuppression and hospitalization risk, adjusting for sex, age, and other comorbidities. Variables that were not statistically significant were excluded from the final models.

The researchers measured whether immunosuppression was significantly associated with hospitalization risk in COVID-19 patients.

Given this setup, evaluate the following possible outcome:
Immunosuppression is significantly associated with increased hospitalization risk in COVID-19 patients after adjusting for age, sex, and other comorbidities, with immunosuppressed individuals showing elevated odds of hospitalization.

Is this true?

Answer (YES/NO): NO